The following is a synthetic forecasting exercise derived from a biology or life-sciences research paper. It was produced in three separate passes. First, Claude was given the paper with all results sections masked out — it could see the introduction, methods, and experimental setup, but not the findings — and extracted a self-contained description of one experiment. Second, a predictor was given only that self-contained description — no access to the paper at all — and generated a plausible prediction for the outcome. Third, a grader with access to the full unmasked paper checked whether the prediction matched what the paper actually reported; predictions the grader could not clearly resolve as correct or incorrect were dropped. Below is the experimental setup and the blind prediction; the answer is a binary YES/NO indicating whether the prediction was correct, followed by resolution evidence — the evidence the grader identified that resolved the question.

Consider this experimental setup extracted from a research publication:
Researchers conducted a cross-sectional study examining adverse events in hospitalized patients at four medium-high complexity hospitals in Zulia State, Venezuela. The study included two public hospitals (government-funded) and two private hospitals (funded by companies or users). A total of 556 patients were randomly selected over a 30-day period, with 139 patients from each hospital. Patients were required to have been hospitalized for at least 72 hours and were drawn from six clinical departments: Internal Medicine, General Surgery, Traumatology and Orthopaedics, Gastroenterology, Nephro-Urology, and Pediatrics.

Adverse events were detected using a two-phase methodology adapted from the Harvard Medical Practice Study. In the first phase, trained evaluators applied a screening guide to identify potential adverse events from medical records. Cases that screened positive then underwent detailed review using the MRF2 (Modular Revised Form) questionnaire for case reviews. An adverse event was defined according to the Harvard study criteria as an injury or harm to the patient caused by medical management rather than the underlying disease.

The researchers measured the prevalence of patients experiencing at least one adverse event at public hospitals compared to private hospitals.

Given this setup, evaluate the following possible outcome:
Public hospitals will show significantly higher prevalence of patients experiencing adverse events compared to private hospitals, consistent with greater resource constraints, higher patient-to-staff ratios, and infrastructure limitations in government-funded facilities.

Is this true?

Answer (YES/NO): NO